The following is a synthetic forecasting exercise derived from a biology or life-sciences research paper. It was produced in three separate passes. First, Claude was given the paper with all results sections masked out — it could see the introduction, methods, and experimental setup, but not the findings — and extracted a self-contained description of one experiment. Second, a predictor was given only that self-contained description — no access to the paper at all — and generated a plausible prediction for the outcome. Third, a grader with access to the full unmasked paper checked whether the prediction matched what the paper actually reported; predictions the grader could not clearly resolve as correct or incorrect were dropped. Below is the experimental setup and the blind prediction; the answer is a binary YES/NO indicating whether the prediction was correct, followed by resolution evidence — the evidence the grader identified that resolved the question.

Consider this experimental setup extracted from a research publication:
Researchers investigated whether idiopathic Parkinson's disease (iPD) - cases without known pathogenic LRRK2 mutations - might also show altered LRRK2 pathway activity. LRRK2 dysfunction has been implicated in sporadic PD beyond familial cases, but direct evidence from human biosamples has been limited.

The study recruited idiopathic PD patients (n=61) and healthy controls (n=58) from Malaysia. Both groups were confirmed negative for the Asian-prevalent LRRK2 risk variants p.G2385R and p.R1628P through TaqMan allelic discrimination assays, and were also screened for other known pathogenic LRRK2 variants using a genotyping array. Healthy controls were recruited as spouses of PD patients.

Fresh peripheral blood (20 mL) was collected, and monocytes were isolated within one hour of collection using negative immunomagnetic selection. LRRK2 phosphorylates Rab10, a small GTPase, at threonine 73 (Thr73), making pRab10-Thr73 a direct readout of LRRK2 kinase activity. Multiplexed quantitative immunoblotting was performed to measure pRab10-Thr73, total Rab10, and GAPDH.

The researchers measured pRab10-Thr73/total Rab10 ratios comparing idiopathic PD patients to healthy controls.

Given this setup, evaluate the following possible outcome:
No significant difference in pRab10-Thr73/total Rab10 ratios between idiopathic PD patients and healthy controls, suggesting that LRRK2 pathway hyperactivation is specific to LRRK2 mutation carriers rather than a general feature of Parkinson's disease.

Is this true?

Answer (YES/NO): NO